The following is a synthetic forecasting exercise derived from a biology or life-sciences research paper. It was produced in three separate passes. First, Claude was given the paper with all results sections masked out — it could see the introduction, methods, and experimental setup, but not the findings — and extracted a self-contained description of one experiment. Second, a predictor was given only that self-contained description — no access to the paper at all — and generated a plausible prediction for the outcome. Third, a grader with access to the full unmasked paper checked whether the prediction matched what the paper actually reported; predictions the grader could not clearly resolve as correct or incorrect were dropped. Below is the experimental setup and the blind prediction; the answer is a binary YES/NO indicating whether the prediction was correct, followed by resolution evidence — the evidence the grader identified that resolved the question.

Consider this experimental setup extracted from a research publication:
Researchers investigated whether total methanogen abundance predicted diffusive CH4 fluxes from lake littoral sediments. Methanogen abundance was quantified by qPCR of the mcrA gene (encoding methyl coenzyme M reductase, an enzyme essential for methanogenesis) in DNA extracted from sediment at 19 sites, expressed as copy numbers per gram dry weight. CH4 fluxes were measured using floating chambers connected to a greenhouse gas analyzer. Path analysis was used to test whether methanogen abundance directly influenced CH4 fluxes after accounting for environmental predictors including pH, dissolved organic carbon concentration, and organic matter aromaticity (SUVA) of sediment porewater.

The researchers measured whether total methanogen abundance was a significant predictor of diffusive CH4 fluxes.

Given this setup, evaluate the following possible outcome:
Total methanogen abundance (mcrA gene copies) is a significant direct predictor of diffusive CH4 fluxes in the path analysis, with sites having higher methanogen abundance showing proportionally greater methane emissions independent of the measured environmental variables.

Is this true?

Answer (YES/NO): NO